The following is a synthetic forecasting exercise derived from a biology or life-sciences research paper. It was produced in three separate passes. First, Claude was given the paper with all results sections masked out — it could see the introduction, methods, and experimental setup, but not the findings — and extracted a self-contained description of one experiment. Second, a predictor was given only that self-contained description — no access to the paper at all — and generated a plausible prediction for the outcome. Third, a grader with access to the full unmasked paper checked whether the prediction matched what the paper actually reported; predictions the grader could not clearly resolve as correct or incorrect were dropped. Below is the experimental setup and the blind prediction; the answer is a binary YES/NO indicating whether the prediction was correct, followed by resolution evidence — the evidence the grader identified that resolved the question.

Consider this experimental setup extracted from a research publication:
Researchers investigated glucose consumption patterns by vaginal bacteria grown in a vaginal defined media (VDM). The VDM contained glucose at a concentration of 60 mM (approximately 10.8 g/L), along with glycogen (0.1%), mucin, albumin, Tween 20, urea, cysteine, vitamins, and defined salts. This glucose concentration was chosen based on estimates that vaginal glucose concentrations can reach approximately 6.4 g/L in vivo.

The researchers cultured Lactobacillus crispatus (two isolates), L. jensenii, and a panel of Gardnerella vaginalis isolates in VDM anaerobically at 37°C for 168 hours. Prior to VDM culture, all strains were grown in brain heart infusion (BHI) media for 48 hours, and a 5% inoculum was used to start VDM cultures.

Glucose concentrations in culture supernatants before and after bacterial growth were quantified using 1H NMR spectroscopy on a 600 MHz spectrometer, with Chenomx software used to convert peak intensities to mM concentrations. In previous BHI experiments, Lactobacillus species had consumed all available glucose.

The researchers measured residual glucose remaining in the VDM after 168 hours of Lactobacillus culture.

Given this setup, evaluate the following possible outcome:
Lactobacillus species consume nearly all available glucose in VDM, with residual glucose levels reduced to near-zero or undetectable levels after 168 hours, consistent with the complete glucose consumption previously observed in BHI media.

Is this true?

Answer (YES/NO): NO